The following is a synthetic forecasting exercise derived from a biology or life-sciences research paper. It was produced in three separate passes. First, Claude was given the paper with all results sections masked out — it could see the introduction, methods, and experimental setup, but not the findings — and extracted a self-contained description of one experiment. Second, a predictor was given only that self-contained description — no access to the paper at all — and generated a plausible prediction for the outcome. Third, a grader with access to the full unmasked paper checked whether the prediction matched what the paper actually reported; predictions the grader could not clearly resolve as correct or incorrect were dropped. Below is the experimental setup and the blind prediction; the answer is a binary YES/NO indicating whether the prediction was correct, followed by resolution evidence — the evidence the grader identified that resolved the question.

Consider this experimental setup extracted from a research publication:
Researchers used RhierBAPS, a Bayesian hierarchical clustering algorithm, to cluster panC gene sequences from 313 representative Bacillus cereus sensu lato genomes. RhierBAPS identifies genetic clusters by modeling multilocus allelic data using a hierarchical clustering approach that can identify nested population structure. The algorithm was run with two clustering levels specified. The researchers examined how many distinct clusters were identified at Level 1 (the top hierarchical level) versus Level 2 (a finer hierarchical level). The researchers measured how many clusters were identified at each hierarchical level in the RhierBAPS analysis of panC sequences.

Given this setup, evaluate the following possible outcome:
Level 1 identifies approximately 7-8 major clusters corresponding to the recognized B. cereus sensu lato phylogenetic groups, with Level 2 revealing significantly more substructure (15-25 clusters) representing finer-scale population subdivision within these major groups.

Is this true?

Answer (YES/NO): NO